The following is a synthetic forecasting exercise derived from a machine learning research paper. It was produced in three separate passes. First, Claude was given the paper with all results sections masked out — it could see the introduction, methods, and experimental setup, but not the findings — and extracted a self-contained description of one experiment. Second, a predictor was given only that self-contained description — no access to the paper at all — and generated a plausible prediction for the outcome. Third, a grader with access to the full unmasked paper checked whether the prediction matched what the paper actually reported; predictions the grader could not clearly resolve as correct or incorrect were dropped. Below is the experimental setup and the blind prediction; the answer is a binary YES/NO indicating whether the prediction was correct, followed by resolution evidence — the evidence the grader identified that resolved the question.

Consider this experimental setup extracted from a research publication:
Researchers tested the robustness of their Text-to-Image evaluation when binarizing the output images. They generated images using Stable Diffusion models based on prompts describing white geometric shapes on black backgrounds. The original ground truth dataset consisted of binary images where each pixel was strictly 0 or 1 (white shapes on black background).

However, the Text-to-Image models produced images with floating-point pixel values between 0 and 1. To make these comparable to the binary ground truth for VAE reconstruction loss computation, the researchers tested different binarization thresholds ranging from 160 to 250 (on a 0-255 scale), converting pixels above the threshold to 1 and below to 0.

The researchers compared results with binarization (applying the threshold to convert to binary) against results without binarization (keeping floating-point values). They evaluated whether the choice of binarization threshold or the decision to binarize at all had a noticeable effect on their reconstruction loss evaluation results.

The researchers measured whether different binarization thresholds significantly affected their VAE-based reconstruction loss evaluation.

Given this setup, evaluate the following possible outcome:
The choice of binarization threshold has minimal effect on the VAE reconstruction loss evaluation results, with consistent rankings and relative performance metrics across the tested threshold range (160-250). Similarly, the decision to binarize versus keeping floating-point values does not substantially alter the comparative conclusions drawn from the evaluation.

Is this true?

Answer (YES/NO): YES